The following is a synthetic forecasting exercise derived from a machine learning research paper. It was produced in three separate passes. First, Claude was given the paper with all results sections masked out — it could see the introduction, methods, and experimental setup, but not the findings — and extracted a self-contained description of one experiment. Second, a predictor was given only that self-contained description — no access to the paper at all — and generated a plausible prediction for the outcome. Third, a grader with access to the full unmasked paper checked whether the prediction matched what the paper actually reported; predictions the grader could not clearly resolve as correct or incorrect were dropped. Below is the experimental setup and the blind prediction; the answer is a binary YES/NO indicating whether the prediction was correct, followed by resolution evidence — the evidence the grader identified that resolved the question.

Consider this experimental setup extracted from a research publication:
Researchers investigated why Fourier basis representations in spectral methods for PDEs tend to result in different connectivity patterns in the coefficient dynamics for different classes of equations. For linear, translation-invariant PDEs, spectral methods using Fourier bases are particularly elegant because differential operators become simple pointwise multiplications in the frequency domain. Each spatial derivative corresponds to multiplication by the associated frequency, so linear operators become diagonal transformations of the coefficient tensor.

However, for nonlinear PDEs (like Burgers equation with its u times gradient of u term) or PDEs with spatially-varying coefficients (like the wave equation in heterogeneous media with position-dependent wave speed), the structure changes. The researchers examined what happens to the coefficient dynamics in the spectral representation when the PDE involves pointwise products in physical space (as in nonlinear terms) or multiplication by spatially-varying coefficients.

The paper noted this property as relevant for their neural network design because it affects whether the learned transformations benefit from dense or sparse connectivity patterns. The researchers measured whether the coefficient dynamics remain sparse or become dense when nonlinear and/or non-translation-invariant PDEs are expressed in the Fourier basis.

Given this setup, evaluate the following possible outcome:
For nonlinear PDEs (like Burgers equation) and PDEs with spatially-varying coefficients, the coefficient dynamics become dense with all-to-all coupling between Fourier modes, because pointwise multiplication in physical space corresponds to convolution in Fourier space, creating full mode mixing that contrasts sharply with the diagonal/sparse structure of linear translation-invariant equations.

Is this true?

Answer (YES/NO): YES